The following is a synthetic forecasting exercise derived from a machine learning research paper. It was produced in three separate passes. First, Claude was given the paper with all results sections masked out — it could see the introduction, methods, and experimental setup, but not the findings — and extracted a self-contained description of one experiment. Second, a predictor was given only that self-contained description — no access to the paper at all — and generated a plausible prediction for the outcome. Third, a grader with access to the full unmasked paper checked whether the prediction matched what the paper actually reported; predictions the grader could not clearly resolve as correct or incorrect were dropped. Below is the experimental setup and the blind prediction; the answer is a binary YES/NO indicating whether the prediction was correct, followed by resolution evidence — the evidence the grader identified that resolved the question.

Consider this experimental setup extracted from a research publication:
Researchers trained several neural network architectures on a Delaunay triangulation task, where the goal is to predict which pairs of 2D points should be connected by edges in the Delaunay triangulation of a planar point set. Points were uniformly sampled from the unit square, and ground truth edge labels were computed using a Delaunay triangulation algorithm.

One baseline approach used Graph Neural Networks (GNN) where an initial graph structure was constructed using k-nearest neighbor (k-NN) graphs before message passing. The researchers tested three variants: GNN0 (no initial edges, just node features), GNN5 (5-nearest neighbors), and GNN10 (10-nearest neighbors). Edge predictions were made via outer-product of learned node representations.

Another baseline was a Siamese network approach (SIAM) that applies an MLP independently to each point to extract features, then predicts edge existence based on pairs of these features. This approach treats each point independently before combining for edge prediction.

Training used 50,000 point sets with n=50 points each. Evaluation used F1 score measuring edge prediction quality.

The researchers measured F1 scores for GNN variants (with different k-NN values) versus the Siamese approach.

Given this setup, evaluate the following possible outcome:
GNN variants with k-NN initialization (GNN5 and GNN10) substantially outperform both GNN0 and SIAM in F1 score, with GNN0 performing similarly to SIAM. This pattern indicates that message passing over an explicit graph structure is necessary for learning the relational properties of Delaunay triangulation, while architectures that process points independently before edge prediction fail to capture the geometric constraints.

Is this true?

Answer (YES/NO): NO